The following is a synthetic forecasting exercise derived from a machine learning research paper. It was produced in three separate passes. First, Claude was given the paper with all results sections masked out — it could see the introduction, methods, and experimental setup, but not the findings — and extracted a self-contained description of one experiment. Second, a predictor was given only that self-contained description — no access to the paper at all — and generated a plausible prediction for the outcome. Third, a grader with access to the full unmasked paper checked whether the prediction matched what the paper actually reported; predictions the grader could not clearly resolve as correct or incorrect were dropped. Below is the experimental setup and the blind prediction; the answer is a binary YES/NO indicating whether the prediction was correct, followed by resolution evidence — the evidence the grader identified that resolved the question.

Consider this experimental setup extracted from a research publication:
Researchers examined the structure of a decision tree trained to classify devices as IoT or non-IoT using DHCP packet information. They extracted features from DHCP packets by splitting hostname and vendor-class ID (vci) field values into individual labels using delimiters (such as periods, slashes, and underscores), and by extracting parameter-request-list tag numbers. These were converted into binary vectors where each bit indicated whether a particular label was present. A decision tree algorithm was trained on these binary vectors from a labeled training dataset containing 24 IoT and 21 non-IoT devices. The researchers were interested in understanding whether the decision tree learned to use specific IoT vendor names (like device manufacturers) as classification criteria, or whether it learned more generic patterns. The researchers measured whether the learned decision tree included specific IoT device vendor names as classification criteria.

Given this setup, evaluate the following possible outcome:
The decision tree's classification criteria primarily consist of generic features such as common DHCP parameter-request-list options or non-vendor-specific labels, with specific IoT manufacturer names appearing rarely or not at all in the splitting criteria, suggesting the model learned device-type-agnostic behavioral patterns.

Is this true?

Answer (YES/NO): YES